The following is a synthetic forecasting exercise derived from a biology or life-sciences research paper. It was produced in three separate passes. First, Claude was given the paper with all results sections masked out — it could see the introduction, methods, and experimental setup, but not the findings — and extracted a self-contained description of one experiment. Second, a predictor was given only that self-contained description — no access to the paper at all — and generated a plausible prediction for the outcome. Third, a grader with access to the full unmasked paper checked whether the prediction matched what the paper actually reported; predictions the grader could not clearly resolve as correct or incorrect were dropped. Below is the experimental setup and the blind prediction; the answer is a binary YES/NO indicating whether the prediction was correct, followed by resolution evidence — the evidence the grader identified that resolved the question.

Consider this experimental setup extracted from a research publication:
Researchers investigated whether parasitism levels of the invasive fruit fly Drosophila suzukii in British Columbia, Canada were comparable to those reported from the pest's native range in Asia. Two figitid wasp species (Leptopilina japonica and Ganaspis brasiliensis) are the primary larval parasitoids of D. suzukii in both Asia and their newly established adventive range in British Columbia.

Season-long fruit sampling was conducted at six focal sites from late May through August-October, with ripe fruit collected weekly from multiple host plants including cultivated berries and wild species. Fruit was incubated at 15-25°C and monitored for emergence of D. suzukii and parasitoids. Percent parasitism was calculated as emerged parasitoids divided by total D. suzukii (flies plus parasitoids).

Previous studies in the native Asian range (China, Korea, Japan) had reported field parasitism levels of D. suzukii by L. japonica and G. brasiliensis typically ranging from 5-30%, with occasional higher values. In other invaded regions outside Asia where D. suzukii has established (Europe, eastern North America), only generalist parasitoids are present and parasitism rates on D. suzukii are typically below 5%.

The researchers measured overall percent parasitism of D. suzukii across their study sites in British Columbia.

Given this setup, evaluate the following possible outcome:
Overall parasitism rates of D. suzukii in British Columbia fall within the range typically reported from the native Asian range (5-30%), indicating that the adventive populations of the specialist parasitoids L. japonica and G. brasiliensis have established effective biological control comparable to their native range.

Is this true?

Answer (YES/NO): YES